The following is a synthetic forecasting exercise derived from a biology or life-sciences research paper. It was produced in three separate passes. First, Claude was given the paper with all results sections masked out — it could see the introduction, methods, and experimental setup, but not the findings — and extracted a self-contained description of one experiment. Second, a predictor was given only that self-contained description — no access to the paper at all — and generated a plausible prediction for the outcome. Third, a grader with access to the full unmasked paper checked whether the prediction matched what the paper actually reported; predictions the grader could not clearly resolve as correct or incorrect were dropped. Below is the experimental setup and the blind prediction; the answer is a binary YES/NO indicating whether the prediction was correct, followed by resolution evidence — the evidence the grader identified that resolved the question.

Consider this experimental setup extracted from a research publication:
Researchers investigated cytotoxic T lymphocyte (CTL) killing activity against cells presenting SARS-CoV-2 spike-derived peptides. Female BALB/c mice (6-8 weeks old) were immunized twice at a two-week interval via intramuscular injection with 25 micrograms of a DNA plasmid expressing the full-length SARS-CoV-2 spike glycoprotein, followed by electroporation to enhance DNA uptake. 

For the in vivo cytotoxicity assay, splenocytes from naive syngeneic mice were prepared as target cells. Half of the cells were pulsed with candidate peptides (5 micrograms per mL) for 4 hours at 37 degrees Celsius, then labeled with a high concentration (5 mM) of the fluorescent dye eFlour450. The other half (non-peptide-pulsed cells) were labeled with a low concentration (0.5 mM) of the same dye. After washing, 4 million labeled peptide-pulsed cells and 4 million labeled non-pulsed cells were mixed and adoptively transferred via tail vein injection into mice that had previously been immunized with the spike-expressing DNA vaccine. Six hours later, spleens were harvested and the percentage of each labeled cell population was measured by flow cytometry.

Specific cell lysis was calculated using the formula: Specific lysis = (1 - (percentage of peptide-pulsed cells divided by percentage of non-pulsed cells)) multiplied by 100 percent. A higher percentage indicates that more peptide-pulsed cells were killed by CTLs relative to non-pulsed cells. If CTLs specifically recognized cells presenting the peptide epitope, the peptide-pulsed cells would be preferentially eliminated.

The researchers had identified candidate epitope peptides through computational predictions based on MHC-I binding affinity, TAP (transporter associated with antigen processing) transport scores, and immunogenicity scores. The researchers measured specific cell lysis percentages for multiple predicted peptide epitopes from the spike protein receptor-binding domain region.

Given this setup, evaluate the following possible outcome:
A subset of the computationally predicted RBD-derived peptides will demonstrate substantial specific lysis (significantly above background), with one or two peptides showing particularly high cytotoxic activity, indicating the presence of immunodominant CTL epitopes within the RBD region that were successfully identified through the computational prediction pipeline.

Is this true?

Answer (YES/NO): NO